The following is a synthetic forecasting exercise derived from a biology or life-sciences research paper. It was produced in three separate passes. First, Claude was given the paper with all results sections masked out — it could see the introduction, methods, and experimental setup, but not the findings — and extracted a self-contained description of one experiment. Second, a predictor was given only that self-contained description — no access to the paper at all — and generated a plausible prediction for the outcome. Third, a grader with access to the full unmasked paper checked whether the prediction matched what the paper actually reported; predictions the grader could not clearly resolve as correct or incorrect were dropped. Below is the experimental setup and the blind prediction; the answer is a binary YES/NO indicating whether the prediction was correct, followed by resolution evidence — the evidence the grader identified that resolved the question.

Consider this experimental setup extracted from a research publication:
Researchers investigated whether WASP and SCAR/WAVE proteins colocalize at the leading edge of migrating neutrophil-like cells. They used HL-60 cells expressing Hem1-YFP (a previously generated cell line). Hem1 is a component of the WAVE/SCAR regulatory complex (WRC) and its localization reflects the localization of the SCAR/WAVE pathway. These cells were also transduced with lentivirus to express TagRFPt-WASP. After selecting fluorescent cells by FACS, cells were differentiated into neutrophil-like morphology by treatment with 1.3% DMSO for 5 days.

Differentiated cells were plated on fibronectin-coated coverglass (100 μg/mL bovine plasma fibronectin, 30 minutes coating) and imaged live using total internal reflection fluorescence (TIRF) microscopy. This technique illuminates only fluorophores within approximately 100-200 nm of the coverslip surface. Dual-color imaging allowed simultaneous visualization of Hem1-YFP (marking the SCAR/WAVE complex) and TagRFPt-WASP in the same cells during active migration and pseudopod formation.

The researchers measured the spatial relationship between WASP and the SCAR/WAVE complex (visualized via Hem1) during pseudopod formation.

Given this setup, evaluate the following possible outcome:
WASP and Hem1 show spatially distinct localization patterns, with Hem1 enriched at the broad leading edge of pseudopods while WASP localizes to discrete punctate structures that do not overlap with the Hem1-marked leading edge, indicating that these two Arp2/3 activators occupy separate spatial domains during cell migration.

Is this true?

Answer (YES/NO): NO